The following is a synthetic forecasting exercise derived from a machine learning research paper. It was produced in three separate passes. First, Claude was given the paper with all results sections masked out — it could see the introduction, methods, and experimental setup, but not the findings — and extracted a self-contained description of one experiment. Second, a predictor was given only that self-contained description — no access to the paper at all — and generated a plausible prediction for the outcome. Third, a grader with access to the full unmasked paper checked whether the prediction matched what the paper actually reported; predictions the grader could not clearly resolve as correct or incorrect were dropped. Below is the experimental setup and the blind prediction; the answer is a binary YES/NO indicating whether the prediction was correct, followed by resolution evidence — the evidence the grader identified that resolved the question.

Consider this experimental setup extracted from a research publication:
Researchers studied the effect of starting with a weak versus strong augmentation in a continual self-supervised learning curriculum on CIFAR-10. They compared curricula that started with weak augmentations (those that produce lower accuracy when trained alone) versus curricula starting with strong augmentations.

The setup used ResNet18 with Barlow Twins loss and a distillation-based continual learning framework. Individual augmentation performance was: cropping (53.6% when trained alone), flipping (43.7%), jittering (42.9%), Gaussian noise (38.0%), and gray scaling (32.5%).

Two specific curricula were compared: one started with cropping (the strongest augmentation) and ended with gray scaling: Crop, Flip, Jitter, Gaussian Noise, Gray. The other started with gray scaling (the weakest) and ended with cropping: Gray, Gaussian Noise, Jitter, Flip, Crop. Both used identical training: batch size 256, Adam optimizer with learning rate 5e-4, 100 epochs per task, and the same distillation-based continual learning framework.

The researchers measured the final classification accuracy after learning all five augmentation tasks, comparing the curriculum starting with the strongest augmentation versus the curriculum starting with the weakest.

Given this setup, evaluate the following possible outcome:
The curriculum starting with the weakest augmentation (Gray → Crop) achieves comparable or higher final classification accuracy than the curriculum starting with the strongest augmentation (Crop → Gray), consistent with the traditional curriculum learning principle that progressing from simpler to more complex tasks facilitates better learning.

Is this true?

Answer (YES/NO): YES